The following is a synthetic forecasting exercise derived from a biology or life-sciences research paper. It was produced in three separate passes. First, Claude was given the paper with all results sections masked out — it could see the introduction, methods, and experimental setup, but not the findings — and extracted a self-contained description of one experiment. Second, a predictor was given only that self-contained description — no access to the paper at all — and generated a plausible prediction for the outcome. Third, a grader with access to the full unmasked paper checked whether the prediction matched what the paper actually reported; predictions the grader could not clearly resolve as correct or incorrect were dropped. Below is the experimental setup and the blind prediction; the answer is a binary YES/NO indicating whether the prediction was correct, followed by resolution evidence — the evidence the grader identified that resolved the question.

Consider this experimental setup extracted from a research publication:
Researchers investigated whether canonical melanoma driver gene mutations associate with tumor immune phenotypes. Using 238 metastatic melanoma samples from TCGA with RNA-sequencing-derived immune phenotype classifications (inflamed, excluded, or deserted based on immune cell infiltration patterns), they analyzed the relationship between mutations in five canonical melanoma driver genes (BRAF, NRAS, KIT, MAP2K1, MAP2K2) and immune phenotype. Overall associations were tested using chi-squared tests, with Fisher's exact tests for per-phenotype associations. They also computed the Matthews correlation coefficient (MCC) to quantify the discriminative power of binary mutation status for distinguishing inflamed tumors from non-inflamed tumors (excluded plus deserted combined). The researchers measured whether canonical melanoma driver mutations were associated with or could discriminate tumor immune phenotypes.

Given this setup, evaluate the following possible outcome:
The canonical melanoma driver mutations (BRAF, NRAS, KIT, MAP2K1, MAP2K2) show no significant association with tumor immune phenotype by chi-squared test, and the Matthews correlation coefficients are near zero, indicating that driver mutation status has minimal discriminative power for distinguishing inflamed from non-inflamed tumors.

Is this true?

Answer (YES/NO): NO